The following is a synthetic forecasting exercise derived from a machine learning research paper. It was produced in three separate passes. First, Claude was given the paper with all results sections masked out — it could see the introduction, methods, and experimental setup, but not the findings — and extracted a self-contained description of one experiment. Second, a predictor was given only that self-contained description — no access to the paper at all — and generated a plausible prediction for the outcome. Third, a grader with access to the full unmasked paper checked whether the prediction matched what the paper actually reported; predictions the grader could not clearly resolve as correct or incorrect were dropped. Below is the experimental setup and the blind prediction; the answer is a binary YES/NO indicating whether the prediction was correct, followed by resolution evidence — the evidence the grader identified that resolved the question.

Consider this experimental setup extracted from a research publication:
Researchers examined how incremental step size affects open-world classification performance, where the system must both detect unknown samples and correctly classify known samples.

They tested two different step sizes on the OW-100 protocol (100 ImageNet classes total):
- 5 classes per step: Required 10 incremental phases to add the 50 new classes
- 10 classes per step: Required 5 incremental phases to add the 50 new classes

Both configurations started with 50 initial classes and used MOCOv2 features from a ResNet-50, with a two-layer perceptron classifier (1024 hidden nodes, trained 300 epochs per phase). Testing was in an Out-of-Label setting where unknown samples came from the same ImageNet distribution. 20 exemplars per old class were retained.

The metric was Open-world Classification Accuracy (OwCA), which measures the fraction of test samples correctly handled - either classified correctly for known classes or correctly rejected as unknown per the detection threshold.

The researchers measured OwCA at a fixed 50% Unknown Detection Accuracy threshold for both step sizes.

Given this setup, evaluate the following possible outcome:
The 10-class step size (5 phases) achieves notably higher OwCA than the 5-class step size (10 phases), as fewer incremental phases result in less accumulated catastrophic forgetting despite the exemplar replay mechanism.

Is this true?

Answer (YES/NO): NO